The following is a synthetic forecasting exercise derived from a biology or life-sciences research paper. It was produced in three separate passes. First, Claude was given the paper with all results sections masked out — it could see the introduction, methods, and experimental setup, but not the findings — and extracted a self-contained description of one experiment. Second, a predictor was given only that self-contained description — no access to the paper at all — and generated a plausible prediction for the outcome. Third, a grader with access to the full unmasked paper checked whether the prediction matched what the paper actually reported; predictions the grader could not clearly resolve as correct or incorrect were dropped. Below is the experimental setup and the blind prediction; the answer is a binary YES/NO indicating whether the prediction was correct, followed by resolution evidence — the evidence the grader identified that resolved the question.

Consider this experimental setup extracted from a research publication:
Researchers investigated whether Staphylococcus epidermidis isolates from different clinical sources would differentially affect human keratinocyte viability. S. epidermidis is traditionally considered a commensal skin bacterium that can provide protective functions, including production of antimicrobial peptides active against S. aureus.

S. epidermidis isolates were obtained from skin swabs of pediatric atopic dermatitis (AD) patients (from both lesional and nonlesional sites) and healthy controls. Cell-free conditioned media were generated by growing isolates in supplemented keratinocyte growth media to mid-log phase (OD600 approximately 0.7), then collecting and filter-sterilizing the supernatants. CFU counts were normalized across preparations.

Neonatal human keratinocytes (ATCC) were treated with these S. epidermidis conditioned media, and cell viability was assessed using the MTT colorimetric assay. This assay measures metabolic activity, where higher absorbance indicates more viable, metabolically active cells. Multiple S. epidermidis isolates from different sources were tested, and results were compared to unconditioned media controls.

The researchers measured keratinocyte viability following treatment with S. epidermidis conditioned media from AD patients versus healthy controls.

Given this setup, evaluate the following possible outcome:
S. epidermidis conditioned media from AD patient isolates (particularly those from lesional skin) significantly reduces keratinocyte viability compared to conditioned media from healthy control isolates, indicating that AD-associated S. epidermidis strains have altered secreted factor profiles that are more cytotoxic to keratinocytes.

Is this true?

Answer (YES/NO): NO